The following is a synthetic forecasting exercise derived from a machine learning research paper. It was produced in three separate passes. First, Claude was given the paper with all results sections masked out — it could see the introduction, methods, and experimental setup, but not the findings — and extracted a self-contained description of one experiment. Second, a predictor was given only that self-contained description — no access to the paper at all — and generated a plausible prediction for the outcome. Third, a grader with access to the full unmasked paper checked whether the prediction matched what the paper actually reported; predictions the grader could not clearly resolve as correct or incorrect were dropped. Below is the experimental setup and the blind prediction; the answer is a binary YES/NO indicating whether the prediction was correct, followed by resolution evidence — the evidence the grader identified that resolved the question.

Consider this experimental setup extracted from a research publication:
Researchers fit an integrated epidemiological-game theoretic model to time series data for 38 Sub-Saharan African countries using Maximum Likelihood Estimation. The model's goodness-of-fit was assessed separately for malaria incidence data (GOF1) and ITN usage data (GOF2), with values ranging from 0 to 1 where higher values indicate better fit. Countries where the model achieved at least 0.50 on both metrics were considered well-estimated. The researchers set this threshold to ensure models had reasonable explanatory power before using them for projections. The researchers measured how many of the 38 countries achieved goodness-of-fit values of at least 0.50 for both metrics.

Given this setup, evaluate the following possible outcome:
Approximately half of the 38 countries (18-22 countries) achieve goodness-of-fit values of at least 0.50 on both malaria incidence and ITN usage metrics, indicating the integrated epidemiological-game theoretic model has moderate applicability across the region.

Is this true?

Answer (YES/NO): NO